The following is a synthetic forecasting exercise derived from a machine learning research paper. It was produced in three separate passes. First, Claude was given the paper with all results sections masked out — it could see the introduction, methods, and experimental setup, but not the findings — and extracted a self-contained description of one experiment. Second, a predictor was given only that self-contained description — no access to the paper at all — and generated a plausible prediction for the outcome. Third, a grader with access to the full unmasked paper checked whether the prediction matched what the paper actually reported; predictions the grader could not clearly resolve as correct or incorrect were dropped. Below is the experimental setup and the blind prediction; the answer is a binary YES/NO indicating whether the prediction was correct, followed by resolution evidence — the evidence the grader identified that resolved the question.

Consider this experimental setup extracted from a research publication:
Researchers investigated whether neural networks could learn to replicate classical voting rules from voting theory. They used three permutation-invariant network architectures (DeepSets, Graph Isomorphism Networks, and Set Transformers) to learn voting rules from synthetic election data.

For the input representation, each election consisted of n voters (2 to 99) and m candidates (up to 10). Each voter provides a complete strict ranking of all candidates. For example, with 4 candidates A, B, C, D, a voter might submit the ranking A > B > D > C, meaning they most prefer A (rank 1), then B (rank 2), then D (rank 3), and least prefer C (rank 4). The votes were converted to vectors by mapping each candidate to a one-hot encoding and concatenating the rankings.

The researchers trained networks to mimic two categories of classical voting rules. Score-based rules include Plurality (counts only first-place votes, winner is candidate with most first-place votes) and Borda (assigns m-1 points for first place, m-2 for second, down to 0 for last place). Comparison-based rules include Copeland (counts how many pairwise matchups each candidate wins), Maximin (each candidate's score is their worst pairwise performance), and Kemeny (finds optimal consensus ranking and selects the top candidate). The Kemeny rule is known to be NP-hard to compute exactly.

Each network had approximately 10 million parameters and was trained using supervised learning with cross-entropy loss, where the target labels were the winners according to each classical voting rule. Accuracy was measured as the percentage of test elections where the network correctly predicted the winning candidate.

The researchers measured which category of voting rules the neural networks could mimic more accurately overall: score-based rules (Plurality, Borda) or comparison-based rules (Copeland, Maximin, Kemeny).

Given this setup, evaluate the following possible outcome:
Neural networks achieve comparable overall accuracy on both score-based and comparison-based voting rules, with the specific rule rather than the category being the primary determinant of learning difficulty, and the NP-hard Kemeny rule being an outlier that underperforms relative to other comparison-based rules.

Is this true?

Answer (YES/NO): NO